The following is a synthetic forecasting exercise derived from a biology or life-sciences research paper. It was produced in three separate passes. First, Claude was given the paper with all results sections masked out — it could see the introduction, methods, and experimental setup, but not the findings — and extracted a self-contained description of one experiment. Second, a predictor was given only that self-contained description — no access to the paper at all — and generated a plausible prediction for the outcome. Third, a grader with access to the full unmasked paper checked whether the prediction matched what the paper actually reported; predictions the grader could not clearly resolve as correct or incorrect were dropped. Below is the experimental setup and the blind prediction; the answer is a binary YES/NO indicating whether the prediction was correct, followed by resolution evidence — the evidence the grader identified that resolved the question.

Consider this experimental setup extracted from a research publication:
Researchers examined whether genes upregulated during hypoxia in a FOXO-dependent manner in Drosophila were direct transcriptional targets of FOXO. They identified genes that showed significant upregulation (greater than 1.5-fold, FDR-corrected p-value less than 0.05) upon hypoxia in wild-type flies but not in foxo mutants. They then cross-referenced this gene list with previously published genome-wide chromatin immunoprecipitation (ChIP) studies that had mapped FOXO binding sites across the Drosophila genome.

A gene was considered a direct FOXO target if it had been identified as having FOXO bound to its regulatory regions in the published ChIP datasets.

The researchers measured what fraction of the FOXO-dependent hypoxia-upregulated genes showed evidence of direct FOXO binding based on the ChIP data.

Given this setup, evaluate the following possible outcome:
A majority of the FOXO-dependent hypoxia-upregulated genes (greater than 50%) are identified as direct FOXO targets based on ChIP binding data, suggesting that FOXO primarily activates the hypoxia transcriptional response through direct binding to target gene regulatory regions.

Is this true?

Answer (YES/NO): NO